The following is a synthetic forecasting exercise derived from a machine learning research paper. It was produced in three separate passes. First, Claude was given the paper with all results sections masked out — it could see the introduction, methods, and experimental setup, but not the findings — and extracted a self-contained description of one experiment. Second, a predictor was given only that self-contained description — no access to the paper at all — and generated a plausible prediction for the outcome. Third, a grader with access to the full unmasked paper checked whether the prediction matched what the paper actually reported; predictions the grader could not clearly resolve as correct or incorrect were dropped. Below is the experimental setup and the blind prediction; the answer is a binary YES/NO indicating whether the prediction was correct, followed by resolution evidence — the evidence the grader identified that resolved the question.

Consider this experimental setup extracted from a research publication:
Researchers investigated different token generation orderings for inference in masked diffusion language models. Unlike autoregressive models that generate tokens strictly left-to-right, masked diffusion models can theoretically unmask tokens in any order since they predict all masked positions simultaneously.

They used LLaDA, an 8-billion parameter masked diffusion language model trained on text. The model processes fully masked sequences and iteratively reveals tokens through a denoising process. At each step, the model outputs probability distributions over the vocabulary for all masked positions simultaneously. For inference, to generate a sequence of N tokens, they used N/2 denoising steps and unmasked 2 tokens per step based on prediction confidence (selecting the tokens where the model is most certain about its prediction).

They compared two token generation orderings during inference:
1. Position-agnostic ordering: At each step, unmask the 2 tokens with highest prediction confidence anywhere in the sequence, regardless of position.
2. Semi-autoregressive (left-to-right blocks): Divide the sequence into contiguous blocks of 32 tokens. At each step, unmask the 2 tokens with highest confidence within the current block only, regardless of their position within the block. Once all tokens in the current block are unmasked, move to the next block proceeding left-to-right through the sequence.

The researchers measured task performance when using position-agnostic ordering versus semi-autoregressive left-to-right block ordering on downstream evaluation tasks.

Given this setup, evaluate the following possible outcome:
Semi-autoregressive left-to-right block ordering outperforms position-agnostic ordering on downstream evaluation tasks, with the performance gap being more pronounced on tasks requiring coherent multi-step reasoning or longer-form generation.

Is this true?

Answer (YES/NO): NO